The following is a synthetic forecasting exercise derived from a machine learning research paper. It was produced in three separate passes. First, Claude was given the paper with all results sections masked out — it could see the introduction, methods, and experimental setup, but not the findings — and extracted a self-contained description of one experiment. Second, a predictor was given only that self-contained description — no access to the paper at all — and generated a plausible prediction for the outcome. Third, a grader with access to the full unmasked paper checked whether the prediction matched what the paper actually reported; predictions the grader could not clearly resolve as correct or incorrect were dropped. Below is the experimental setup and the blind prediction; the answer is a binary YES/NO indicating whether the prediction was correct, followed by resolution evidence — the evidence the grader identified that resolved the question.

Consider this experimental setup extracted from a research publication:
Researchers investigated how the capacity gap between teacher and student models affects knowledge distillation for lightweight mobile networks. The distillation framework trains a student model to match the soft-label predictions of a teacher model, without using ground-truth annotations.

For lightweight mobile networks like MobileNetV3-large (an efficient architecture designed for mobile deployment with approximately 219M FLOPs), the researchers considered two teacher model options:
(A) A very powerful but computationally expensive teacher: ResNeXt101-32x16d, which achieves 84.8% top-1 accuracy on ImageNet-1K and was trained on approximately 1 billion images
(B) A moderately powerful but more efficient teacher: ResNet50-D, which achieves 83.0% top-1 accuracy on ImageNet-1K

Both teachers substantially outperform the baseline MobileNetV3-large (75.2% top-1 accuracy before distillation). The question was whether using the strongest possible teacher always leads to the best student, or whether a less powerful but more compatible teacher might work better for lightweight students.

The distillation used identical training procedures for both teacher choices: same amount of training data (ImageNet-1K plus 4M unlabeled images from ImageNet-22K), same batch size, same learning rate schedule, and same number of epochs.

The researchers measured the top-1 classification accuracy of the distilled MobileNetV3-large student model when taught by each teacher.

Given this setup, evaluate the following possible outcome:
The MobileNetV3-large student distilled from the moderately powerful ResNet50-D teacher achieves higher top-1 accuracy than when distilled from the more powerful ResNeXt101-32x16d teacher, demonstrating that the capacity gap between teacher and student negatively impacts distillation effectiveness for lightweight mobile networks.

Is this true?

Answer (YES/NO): NO